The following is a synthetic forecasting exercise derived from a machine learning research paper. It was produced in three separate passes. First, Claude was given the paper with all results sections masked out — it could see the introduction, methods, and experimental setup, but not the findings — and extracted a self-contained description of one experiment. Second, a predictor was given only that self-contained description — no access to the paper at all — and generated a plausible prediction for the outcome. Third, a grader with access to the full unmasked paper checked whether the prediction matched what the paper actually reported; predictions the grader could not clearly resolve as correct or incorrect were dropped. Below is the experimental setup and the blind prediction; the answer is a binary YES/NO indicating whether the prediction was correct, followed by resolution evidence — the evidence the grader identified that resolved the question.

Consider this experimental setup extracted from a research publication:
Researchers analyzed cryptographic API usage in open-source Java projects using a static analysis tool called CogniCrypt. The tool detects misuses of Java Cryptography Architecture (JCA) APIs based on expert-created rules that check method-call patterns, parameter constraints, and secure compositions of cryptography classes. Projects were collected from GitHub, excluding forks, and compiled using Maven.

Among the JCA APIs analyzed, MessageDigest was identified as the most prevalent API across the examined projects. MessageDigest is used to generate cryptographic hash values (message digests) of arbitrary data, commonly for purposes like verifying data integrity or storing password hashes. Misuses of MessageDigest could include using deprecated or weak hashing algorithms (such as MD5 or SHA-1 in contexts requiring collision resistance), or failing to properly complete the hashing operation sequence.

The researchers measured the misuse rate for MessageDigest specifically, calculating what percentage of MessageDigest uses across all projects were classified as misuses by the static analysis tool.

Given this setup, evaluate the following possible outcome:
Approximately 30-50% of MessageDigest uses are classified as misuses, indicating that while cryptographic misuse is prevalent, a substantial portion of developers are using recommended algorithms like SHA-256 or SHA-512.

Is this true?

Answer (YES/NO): NO